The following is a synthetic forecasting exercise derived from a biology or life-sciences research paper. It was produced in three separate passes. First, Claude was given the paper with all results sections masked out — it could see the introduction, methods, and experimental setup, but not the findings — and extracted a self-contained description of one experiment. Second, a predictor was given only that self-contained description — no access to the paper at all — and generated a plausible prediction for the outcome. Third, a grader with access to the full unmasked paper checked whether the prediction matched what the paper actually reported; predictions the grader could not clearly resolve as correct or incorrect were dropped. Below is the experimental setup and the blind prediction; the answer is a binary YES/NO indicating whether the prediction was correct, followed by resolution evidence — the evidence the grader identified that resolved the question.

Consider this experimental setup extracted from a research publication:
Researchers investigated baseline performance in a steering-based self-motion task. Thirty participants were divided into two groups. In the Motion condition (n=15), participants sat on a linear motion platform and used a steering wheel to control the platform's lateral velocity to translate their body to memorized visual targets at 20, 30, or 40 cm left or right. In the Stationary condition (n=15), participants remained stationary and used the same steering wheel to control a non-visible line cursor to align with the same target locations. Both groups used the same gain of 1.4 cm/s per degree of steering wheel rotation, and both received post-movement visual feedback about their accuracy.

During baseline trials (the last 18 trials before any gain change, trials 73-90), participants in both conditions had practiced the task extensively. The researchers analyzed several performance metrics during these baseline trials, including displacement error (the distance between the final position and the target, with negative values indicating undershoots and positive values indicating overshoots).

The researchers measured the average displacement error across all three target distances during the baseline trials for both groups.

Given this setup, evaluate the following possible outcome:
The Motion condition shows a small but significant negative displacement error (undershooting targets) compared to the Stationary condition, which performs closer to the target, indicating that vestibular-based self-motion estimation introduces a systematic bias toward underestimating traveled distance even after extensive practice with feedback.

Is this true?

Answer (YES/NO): NO